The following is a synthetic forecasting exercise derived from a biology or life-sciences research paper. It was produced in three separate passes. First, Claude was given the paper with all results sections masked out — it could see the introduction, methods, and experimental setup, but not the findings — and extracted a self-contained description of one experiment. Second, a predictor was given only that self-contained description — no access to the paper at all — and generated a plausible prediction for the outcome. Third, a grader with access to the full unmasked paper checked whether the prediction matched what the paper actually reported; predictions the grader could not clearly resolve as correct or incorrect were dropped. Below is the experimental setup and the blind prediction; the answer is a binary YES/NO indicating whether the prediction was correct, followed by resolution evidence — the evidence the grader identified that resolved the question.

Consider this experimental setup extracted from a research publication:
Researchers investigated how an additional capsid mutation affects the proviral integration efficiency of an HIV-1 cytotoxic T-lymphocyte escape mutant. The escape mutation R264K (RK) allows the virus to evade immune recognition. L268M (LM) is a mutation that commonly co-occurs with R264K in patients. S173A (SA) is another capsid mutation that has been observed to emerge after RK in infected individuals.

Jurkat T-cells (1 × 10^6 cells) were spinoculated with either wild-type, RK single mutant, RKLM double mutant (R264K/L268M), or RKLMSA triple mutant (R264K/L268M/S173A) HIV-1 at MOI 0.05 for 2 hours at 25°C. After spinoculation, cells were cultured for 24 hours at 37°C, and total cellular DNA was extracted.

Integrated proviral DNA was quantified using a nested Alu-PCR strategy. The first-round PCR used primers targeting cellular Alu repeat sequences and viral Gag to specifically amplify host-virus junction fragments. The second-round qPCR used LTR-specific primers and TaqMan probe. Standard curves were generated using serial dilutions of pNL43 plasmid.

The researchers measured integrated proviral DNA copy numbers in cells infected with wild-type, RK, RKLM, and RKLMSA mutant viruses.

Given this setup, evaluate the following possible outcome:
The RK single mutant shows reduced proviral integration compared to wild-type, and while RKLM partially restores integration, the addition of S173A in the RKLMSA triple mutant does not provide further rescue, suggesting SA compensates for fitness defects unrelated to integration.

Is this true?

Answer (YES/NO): NO